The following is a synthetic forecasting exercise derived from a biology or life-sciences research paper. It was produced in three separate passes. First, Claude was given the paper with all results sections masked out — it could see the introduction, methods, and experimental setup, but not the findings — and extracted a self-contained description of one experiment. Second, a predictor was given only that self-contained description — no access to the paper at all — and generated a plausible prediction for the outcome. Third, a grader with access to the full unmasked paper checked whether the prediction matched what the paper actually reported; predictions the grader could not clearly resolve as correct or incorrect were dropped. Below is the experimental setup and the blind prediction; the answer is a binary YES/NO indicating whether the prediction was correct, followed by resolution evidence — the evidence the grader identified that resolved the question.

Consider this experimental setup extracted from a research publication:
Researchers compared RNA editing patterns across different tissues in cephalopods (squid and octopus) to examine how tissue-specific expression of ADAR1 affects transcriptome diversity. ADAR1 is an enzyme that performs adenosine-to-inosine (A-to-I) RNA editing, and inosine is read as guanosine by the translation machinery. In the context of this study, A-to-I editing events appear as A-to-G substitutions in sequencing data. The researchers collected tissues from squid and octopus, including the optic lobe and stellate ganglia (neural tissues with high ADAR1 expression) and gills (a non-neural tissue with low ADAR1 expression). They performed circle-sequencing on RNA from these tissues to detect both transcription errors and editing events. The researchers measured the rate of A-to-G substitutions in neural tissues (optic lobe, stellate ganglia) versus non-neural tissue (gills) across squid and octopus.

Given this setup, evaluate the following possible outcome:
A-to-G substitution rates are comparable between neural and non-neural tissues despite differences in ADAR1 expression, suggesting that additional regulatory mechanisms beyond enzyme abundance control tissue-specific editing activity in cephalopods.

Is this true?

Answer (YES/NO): NO